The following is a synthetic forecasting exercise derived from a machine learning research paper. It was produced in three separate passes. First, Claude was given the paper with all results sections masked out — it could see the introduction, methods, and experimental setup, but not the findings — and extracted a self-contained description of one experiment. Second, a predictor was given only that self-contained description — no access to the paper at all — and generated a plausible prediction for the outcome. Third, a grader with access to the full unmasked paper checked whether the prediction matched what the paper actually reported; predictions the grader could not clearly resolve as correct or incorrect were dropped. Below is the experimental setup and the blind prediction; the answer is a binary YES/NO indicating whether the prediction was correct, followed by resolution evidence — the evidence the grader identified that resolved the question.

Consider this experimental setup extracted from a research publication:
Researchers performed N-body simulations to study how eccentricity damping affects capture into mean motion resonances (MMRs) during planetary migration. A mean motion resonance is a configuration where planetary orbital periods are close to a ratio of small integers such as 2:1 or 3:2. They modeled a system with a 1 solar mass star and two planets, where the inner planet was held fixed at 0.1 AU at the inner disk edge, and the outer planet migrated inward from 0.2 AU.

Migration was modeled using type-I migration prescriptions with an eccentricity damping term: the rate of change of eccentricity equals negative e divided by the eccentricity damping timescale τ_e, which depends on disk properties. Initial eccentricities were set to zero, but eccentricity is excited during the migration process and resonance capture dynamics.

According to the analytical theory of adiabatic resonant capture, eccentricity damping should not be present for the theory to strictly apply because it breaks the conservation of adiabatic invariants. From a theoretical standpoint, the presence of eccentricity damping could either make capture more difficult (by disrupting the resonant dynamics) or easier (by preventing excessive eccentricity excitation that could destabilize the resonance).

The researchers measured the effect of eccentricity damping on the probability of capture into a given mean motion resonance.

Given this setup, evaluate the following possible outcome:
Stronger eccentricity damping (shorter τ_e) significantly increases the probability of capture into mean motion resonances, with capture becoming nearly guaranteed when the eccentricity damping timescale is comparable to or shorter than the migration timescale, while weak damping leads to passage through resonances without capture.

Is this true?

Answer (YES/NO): NO